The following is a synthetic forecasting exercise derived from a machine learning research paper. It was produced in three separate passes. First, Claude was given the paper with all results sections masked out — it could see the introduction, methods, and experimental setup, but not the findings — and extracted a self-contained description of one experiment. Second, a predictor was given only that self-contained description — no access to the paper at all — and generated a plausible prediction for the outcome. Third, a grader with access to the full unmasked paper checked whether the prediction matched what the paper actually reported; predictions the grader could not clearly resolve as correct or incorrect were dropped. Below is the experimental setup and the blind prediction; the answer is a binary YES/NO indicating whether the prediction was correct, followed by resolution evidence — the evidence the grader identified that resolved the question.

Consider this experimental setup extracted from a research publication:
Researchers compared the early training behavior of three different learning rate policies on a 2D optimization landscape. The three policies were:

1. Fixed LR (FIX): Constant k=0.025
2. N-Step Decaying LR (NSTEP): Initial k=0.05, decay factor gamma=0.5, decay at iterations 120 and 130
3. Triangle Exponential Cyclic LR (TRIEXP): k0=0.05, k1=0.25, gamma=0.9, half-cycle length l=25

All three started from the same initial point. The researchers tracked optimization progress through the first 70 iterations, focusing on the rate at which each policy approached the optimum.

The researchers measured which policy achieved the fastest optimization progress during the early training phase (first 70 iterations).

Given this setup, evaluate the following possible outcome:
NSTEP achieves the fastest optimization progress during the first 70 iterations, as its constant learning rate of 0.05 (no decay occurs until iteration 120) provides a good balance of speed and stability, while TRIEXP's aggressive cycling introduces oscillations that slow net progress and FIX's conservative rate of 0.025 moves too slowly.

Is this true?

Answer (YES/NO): NO